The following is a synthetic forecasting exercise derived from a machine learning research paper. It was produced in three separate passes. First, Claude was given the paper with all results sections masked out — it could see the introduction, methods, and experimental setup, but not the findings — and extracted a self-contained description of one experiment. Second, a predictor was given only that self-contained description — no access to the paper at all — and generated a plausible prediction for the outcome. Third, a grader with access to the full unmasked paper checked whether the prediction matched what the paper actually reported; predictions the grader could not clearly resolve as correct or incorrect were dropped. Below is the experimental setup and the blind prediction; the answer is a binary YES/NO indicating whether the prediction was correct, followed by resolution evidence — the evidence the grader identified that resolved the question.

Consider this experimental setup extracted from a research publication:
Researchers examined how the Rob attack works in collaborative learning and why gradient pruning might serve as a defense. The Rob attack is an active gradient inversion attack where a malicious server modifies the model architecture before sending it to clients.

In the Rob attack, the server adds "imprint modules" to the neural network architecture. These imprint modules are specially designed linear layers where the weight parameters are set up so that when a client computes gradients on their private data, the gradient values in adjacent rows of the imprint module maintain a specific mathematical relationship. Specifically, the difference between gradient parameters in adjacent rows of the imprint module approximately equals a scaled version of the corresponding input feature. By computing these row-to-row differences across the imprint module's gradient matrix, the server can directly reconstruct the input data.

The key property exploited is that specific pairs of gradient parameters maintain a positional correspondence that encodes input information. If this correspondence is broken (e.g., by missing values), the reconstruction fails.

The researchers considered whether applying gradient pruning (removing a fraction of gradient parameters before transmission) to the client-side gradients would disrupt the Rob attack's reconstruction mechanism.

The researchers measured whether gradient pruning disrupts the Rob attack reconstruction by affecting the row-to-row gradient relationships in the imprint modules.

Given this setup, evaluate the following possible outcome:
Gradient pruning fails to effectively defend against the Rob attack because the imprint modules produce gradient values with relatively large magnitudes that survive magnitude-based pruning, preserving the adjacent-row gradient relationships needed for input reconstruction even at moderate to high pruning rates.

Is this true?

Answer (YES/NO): NO